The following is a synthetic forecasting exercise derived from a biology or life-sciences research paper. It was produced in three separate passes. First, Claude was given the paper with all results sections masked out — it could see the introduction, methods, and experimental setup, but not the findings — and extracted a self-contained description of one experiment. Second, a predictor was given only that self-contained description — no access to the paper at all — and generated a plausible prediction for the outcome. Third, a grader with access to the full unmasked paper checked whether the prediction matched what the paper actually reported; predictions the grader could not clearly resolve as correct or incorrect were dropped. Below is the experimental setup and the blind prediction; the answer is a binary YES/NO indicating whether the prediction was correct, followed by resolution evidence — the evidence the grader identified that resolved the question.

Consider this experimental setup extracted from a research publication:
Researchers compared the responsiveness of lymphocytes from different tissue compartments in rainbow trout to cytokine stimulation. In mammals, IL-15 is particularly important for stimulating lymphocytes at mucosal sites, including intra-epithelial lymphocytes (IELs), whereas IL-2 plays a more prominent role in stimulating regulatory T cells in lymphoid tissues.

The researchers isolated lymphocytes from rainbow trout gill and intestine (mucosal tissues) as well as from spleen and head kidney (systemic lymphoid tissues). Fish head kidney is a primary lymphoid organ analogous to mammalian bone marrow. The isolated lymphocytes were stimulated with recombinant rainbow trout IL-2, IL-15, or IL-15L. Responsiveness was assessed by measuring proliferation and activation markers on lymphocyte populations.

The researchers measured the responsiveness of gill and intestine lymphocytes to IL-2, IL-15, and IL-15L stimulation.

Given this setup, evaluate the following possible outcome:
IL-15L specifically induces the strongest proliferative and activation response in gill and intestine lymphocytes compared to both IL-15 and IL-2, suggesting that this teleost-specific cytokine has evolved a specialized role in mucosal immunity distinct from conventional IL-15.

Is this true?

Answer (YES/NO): NO